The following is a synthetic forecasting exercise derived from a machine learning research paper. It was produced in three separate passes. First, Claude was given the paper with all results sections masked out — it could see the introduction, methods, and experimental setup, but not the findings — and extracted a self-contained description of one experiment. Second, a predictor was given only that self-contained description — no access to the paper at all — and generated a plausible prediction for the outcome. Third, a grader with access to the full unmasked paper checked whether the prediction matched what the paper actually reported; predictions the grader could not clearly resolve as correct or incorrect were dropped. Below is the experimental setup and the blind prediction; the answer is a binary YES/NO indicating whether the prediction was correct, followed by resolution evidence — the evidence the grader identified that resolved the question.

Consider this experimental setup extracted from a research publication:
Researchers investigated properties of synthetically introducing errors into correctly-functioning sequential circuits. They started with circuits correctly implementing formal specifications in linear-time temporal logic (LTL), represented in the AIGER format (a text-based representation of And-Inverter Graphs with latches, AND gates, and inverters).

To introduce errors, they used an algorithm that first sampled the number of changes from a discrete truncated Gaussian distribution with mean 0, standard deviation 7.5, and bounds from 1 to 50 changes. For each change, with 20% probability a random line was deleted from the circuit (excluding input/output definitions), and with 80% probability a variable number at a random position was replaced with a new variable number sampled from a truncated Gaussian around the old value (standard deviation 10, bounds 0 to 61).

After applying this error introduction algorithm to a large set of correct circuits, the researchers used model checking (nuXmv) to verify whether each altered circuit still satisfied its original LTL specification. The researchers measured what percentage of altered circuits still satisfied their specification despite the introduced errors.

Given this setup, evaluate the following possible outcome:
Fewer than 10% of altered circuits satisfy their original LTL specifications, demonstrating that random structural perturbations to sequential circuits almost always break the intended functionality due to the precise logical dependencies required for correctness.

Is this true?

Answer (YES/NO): YES